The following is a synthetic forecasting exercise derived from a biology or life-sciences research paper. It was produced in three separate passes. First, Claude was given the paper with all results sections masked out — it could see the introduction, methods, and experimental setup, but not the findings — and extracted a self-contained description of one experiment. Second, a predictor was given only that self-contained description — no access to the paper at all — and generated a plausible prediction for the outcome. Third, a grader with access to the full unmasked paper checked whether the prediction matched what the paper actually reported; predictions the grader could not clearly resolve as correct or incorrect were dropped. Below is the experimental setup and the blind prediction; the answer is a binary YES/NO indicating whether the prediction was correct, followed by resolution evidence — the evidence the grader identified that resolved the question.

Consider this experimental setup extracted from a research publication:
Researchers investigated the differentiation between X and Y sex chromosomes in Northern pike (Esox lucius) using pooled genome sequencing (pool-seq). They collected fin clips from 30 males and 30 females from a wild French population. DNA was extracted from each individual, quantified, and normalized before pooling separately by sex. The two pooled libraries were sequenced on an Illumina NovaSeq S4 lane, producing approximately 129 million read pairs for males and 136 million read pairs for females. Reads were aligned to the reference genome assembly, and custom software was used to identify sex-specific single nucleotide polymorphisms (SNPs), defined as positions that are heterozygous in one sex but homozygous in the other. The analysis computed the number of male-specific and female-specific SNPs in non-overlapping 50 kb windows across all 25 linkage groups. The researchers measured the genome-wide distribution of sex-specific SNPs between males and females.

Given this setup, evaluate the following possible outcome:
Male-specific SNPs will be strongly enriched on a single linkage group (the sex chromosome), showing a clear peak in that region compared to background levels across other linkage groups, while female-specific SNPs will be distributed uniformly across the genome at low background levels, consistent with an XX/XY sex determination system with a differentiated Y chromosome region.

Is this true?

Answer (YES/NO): YES